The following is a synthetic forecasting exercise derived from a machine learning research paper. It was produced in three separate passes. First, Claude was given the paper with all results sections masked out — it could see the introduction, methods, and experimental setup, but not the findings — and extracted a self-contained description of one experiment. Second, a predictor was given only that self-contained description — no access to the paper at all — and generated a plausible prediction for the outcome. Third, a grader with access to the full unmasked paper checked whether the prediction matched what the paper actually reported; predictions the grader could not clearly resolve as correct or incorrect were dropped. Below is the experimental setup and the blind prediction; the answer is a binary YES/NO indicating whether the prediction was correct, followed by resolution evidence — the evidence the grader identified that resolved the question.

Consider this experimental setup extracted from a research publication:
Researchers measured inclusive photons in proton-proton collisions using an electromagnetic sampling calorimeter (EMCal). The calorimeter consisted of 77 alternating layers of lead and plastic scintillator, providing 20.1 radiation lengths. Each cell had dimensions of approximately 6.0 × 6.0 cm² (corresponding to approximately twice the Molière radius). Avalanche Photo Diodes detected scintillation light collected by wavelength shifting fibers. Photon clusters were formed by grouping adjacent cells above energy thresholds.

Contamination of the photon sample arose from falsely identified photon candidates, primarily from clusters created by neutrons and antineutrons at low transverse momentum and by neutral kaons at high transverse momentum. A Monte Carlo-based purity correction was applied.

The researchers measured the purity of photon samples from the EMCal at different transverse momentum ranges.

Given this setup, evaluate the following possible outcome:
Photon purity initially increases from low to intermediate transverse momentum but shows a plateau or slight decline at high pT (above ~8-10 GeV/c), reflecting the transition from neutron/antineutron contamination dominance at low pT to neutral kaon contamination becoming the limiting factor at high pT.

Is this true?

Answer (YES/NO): YES